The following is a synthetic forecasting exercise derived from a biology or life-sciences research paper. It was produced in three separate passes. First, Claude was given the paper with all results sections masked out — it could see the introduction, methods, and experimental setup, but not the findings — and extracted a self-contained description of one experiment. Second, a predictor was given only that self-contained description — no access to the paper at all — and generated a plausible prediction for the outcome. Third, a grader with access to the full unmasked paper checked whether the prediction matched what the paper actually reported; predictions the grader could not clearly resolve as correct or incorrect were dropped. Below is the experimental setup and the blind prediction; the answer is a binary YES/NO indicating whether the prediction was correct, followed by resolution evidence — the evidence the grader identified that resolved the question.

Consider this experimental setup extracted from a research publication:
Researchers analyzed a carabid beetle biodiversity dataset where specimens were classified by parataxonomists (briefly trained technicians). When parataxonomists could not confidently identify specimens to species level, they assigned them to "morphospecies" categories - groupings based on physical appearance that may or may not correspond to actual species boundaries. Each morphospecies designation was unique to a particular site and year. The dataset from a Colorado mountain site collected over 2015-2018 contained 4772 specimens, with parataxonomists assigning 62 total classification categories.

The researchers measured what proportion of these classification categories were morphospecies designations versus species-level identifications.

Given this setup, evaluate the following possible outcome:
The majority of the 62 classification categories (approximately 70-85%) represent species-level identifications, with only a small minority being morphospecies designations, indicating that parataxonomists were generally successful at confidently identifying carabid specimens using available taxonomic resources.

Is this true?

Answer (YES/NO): NO